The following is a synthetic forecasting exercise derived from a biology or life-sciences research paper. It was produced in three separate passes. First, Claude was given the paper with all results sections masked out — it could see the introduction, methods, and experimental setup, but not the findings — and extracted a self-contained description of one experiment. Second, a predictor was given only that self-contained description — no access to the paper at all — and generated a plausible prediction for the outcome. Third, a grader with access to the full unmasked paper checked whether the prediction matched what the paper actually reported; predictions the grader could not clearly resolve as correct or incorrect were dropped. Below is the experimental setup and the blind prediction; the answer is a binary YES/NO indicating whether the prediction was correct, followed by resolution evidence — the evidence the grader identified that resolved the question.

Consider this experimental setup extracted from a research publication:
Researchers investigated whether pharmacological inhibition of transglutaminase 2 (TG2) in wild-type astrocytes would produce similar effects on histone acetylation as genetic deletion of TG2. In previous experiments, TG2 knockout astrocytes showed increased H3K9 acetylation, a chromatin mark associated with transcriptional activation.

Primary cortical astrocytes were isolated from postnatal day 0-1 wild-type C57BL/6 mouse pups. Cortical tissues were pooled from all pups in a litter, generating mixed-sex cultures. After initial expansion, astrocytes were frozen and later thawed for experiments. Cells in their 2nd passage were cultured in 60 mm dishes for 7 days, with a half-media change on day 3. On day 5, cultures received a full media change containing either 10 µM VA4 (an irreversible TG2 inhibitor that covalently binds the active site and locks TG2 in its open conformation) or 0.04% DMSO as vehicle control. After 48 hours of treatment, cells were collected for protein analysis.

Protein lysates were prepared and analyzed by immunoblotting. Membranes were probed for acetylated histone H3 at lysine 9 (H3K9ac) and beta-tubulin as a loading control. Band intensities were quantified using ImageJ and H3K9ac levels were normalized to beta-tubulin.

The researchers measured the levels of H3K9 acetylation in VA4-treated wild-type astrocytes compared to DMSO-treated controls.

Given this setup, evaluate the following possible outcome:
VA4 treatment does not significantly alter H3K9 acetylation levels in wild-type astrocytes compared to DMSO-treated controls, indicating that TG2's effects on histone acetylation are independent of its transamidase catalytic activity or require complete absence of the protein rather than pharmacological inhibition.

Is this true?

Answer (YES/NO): NO